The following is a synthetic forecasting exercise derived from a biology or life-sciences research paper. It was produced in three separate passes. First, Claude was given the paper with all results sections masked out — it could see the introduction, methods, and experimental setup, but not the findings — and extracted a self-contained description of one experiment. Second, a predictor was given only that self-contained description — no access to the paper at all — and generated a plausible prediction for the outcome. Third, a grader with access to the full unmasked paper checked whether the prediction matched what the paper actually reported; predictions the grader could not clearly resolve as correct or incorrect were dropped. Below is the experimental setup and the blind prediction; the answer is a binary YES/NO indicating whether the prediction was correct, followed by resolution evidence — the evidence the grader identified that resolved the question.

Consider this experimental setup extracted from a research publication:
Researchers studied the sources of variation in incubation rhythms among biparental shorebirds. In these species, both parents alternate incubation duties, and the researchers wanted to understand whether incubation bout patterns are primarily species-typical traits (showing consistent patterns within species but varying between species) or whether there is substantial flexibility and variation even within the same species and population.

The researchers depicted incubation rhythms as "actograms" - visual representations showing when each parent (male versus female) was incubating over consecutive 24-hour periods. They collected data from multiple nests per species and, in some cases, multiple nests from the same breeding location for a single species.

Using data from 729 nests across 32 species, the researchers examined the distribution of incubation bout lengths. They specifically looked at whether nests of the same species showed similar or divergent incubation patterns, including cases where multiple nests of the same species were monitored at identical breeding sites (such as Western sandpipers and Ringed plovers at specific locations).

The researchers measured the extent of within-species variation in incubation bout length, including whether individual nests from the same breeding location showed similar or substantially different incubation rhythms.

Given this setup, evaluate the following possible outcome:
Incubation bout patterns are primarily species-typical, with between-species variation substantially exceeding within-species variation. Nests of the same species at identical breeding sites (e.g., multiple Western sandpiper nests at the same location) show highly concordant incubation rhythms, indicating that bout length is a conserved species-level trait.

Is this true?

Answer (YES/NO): NO